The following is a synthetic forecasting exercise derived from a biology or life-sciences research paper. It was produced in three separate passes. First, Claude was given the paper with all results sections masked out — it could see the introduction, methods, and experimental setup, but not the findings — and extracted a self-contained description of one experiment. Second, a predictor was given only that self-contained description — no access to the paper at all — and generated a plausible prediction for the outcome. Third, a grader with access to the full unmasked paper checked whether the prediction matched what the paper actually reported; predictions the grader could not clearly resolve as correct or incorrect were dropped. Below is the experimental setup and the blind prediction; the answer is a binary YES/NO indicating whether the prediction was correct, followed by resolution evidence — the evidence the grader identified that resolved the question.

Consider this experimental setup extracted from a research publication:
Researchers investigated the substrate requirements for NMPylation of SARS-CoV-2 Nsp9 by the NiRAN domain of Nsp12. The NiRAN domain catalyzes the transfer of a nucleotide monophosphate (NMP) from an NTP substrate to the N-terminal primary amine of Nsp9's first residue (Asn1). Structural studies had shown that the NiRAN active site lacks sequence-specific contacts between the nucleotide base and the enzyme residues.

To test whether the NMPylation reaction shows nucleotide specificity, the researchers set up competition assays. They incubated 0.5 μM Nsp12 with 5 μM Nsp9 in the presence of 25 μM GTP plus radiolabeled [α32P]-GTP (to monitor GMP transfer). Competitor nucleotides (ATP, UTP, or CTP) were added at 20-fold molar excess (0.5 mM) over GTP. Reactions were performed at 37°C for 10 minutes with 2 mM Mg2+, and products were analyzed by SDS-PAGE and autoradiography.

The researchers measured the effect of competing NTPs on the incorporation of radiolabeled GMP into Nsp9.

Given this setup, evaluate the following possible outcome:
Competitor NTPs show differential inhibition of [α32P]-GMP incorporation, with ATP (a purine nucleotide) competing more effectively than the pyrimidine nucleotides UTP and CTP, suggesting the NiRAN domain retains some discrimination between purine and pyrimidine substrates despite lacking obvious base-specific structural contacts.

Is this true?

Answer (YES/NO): NO